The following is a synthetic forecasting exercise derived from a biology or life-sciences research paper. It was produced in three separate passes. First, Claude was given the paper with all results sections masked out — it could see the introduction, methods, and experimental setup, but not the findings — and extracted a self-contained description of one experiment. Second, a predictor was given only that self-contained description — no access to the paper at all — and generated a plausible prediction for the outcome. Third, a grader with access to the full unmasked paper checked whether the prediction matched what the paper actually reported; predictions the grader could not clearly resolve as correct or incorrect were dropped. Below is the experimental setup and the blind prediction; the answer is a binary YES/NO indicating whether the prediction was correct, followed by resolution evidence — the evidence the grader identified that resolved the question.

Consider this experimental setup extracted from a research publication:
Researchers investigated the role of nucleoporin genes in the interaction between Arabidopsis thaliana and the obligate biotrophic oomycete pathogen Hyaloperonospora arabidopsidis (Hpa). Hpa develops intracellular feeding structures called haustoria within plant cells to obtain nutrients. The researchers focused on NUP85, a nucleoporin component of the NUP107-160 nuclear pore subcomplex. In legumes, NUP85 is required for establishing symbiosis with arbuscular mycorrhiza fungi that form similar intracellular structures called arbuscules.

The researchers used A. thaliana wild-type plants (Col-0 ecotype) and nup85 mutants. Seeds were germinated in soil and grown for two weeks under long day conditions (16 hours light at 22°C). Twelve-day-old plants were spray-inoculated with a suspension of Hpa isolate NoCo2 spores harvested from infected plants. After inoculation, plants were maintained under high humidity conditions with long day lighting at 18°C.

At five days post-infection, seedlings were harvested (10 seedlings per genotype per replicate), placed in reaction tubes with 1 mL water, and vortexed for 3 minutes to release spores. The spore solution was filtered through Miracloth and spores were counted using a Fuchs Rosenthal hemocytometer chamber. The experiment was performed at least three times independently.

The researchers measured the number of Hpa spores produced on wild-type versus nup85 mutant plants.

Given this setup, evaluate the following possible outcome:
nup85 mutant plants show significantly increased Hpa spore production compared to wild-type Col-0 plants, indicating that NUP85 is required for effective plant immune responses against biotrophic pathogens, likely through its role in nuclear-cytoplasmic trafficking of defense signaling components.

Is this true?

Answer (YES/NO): NO